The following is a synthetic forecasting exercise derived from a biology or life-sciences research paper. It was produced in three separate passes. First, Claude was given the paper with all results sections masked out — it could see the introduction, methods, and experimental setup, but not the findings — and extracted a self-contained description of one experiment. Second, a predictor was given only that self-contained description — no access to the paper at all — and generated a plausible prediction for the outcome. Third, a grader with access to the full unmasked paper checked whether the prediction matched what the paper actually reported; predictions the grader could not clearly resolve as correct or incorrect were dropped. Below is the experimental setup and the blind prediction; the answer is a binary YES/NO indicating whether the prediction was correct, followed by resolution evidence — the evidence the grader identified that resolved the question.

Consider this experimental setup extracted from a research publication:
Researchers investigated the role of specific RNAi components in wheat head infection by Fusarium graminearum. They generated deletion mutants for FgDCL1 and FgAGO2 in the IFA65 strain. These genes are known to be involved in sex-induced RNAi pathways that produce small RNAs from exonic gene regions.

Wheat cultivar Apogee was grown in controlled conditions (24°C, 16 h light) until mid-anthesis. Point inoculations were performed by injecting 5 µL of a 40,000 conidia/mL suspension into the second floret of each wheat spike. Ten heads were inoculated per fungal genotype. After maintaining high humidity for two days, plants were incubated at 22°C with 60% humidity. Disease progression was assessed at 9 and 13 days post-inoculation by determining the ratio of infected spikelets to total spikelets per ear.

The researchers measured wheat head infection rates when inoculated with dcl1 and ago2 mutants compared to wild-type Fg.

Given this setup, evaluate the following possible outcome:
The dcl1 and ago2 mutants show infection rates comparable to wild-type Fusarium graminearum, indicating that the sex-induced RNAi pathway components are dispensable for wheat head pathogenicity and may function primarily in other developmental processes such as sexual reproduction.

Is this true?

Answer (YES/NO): NO